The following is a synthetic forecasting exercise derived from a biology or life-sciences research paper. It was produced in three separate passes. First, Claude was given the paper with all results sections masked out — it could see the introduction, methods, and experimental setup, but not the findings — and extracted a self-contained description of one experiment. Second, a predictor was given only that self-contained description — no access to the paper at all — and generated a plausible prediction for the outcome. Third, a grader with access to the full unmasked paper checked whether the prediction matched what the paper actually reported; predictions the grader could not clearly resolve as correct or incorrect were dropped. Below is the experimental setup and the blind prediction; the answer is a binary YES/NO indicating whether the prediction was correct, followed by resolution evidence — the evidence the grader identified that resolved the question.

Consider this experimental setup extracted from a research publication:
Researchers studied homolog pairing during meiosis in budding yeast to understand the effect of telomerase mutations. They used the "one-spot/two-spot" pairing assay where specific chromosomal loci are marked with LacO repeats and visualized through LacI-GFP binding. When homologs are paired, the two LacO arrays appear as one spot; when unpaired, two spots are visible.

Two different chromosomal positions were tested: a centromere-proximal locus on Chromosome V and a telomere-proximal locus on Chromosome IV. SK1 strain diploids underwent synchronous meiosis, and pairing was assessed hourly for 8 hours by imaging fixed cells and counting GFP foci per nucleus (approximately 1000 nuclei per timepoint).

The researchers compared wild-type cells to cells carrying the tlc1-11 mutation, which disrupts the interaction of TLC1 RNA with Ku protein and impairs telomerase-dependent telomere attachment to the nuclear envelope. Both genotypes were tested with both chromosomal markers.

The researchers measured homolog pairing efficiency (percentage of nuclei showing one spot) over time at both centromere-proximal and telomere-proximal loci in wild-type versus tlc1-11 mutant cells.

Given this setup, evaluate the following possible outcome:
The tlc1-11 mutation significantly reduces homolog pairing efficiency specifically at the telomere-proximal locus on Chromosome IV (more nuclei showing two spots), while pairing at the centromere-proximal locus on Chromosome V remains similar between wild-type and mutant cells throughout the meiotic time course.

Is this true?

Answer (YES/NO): NO